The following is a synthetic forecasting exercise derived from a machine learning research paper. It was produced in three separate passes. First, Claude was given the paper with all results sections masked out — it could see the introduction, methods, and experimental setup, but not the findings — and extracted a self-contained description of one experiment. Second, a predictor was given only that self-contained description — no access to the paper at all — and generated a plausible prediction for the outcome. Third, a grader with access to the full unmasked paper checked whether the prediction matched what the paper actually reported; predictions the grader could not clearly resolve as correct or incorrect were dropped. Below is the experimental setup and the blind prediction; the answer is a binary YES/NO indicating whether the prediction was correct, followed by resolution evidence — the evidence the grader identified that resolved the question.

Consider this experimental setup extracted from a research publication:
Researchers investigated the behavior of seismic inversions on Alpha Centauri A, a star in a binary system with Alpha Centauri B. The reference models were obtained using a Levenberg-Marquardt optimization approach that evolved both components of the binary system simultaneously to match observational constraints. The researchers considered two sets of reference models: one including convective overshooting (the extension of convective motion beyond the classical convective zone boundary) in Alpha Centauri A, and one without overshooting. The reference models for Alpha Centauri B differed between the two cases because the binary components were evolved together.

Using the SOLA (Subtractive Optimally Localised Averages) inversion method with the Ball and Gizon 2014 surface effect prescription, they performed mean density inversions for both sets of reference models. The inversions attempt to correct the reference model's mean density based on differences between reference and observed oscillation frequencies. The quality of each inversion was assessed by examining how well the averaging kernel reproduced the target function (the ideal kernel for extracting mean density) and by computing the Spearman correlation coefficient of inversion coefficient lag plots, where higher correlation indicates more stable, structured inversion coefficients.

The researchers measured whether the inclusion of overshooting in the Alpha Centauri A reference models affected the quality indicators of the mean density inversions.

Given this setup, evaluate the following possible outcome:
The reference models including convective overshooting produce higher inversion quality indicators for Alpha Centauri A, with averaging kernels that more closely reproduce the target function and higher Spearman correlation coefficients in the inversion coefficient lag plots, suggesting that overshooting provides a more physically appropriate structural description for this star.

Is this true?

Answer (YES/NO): NO